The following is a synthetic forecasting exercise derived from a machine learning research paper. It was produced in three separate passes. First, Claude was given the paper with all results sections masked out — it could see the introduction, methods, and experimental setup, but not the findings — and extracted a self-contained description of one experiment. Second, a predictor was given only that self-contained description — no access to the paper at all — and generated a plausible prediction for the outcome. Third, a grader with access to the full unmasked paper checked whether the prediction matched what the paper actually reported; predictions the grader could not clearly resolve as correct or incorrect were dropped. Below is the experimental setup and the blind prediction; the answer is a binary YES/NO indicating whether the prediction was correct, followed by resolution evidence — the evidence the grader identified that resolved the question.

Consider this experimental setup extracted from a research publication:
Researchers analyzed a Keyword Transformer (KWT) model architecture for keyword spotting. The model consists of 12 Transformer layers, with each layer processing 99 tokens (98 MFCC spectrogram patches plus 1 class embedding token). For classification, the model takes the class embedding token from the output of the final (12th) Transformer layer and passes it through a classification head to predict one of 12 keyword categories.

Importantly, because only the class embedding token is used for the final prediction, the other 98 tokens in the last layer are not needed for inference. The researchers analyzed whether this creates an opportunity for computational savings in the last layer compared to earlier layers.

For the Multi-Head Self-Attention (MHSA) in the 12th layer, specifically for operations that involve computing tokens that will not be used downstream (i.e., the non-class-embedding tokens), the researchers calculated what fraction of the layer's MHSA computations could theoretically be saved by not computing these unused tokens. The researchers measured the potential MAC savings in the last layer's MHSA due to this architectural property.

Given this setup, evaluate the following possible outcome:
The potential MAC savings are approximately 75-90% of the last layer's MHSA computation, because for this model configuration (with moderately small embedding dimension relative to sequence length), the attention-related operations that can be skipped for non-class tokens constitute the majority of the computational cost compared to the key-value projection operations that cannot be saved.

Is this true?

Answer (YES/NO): NO